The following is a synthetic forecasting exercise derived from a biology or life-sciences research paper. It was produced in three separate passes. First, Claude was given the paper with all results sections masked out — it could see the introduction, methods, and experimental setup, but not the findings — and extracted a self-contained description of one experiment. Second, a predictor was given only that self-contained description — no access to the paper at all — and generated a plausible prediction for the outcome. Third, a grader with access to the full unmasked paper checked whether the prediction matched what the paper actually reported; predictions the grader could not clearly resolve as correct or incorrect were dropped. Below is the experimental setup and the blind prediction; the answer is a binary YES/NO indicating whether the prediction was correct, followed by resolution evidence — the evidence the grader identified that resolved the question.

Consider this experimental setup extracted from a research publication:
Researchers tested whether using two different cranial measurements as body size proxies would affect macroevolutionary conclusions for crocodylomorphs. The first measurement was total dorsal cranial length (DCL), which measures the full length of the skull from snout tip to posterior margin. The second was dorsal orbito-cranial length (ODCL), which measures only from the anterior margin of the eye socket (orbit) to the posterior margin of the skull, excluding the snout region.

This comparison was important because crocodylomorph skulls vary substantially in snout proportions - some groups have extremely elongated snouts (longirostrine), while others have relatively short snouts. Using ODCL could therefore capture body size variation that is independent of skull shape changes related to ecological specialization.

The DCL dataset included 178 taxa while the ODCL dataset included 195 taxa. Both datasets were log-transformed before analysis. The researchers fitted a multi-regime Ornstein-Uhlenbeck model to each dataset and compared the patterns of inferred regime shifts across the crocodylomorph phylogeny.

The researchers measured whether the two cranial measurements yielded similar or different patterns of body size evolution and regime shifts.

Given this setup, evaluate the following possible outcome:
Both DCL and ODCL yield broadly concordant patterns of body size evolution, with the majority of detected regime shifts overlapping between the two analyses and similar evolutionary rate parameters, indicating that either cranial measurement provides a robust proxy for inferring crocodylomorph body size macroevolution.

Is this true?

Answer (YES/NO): YES